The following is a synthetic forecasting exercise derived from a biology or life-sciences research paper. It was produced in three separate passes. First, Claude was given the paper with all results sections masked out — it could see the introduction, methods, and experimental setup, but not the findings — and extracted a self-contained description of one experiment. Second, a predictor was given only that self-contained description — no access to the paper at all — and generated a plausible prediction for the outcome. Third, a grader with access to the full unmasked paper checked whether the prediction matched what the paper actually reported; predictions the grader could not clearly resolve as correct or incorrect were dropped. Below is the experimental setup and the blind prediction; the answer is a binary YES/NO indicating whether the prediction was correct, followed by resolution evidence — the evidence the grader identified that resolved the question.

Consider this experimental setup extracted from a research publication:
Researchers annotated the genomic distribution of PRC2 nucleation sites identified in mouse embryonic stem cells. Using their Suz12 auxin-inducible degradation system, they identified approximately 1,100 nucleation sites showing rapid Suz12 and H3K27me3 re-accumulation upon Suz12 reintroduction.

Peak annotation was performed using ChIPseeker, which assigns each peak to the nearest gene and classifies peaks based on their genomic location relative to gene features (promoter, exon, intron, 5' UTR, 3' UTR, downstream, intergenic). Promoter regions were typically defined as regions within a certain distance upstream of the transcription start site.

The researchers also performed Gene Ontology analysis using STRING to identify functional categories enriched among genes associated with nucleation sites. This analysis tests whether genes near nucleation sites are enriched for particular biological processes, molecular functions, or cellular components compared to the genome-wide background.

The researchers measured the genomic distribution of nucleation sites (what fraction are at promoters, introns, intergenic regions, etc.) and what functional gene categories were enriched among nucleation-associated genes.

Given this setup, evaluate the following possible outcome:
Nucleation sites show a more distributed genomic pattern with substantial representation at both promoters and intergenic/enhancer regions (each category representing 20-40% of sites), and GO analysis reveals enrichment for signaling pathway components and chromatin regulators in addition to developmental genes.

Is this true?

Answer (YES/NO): NO